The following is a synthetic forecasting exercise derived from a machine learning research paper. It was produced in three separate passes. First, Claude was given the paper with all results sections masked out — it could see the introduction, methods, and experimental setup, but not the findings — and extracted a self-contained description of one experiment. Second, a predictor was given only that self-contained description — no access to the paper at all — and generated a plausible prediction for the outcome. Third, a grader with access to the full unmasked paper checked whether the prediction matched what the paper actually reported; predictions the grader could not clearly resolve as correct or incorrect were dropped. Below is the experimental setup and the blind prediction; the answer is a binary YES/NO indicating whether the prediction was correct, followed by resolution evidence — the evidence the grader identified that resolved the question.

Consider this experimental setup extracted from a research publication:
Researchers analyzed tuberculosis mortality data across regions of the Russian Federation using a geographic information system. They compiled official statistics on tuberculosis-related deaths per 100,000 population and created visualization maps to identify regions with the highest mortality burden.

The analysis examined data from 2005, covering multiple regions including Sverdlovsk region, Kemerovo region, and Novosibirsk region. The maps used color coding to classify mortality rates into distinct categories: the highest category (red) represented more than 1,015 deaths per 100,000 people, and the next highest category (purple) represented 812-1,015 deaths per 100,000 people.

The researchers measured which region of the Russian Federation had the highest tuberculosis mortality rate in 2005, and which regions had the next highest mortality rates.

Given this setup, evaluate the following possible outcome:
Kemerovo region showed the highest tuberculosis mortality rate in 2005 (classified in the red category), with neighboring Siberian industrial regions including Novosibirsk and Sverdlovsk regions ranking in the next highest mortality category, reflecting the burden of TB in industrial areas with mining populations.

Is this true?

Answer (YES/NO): YES